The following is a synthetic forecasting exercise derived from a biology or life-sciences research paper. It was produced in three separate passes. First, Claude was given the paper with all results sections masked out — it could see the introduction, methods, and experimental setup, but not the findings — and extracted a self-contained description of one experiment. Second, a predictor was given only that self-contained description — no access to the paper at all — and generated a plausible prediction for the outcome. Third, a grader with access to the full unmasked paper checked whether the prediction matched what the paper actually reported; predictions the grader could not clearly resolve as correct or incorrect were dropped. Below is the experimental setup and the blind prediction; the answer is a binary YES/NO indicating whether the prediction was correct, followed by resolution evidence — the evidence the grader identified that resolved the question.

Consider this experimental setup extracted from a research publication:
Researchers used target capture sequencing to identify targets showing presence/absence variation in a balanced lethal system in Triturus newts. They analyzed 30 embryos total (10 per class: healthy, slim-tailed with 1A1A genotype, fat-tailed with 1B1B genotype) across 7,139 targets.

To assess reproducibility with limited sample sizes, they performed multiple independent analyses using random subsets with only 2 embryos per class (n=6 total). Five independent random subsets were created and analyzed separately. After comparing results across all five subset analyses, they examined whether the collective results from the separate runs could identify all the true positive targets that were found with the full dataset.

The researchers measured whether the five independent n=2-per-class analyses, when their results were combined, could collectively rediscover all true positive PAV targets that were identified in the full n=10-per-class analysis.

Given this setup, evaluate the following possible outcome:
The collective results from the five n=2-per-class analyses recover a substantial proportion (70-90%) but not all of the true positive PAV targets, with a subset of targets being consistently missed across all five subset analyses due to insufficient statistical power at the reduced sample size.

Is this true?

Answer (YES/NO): NO